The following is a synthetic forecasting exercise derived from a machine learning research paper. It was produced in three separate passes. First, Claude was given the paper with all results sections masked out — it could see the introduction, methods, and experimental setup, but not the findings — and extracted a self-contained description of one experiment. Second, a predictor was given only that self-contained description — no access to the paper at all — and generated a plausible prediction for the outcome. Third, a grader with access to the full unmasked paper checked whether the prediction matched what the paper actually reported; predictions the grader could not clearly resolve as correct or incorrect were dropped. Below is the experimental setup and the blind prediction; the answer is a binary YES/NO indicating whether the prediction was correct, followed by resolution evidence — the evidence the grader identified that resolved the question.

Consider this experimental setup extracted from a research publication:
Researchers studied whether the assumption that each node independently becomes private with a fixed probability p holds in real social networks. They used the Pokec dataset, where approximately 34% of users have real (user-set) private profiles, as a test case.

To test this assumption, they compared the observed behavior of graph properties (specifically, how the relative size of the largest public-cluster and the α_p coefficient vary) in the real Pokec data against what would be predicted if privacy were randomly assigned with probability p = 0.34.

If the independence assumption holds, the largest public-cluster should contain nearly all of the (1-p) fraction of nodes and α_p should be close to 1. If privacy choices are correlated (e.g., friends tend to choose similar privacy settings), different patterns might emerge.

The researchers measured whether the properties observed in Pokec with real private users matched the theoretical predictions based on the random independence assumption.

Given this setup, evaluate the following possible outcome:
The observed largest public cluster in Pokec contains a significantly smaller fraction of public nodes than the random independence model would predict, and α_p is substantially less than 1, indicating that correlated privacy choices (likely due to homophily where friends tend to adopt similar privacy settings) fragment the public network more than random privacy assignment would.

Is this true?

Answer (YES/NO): NO